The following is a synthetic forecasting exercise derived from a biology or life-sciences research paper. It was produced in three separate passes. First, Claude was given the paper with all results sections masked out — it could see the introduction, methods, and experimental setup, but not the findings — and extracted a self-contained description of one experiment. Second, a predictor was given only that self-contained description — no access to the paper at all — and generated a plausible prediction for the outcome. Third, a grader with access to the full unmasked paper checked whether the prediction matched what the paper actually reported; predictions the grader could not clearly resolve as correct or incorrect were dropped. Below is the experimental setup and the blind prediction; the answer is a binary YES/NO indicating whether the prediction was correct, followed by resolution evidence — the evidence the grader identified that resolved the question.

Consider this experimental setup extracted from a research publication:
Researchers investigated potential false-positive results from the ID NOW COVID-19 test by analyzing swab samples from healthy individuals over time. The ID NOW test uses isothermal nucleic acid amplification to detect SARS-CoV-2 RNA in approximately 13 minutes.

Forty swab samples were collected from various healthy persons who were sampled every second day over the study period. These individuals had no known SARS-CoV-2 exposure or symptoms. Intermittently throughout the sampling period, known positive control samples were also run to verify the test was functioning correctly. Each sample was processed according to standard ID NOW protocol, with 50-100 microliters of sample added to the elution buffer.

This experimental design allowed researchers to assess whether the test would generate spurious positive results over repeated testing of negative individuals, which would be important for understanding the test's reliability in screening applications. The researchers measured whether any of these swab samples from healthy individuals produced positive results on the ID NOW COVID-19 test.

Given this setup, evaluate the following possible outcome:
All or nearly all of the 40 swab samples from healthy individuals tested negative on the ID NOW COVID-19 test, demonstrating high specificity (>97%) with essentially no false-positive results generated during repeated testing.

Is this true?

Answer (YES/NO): YES